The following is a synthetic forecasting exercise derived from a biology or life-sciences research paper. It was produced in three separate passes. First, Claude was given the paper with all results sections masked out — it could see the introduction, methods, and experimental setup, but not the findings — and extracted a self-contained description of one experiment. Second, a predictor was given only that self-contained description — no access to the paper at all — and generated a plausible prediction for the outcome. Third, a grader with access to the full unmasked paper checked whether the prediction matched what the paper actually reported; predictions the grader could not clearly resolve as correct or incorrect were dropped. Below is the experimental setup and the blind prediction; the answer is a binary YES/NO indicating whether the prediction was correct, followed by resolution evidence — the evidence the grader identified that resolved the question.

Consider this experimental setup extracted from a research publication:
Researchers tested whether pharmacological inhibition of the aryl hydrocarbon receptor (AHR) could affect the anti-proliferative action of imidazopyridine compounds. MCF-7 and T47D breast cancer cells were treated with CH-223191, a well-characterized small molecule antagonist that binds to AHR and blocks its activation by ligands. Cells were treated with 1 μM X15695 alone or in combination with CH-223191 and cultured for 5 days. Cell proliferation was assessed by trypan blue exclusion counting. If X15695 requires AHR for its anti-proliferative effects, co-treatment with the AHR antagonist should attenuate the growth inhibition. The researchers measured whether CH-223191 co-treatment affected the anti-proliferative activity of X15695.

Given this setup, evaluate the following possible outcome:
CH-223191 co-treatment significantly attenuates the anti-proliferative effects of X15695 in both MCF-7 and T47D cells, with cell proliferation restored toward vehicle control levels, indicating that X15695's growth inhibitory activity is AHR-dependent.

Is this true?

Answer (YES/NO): NO